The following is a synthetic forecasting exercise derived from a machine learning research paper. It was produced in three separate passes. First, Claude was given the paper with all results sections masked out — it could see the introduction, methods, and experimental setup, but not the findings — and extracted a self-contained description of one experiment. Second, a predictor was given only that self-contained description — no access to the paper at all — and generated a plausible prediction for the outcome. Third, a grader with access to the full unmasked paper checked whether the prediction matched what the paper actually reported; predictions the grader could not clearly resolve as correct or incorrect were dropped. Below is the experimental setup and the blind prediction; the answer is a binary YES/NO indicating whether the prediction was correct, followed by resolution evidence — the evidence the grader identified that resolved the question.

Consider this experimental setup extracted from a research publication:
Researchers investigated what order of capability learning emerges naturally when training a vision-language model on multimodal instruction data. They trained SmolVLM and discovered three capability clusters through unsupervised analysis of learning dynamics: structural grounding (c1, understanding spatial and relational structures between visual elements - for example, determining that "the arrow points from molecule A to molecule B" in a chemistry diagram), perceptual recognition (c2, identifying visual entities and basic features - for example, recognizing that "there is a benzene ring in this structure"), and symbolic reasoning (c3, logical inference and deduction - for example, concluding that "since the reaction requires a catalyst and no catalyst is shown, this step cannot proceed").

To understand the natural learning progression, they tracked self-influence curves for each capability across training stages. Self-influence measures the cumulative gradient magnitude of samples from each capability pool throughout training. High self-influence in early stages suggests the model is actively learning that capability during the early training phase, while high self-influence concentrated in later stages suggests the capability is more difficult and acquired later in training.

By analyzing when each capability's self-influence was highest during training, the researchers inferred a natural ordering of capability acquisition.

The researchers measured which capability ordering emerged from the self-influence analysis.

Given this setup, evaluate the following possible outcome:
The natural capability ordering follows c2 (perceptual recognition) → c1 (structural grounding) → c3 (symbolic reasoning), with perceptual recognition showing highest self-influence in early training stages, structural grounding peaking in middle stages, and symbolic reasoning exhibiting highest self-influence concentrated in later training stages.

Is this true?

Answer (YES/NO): NO